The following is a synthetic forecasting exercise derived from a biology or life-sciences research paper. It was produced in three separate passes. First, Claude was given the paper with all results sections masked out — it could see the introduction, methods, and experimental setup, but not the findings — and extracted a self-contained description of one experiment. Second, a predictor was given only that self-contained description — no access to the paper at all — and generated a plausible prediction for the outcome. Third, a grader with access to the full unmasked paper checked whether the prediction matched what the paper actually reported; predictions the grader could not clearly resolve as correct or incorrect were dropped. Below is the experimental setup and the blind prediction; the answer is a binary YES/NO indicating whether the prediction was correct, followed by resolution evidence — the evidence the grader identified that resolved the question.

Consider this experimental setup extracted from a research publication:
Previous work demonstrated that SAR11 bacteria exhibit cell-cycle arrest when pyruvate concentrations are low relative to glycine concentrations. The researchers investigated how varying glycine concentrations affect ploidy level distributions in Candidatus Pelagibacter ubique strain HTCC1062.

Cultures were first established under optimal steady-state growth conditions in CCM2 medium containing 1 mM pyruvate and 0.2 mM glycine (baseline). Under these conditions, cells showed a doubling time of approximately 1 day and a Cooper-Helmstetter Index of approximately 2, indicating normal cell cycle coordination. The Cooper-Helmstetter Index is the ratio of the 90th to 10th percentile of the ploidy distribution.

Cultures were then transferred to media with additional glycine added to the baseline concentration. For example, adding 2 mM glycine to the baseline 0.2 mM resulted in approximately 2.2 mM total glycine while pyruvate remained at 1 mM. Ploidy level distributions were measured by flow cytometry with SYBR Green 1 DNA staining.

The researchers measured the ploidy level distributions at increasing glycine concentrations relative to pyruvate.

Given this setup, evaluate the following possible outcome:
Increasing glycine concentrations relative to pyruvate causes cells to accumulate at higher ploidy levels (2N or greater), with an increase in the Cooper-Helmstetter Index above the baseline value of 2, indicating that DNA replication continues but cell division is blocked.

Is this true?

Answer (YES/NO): YES